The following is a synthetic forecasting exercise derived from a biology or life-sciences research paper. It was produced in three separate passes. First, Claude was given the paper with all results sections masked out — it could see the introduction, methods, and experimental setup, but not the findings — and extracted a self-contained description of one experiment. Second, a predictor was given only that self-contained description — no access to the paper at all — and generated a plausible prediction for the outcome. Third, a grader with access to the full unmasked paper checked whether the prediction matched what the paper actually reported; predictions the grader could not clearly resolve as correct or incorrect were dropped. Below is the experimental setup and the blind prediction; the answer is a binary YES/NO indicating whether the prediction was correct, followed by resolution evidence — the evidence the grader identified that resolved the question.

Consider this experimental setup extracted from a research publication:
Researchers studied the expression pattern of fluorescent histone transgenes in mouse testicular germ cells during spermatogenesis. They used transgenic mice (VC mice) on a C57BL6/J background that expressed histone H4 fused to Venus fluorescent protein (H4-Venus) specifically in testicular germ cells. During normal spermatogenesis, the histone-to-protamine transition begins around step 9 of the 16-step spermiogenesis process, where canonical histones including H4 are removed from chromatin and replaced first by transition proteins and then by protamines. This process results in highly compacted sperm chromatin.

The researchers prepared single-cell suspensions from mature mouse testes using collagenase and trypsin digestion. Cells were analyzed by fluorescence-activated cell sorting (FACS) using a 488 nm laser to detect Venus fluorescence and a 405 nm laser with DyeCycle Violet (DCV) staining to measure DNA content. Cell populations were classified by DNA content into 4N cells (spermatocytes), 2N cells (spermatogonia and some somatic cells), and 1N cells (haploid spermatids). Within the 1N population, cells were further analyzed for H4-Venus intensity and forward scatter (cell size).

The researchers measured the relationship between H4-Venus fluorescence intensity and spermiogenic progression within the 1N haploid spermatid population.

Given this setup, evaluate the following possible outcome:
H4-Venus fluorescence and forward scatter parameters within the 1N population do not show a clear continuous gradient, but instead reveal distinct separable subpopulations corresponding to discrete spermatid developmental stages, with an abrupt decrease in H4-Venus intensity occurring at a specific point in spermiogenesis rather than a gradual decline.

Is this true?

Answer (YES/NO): NO